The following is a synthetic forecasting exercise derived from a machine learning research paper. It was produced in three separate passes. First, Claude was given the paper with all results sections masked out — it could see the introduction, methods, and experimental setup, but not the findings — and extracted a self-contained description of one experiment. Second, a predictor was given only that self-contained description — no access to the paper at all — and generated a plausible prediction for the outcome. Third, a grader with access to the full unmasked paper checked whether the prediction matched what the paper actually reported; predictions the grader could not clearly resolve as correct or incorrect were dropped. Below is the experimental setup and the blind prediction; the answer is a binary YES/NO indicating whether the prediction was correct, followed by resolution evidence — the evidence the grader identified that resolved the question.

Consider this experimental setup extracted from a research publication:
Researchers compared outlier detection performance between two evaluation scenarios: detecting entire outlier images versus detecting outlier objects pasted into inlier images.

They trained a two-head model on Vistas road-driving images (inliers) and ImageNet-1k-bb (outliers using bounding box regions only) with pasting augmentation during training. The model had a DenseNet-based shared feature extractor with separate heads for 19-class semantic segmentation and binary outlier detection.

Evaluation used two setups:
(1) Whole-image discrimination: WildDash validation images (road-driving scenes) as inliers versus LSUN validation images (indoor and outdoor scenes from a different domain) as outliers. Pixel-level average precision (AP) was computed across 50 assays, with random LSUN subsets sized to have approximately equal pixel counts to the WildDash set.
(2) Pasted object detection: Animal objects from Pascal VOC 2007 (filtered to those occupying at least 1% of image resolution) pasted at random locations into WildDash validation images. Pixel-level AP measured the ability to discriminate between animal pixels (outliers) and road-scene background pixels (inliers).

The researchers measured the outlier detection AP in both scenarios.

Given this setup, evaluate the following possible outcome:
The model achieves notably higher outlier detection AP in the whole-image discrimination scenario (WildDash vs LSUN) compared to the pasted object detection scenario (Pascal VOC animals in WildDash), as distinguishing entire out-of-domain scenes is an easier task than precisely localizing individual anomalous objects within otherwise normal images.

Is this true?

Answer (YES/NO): YES